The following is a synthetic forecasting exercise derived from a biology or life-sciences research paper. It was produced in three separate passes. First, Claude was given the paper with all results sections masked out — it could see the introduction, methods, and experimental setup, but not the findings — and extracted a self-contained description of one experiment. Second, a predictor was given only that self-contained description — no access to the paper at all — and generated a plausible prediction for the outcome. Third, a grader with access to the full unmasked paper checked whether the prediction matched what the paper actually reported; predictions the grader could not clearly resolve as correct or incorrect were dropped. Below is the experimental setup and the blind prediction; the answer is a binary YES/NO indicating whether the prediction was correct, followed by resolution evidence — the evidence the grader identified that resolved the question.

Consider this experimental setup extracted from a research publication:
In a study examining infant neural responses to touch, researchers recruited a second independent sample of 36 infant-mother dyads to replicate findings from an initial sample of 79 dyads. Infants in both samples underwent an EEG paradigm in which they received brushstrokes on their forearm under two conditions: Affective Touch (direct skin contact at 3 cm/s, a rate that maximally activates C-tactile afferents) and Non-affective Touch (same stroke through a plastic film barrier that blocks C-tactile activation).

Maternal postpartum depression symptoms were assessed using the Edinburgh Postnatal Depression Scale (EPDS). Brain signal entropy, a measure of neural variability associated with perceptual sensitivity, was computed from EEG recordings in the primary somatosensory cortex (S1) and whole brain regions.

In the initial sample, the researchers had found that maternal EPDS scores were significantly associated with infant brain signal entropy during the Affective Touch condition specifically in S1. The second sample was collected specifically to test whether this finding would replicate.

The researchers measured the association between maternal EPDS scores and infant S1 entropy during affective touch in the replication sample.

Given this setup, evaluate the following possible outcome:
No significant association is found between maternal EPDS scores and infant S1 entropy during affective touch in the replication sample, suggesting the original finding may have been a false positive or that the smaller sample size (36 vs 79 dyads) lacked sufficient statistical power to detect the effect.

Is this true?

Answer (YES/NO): NO